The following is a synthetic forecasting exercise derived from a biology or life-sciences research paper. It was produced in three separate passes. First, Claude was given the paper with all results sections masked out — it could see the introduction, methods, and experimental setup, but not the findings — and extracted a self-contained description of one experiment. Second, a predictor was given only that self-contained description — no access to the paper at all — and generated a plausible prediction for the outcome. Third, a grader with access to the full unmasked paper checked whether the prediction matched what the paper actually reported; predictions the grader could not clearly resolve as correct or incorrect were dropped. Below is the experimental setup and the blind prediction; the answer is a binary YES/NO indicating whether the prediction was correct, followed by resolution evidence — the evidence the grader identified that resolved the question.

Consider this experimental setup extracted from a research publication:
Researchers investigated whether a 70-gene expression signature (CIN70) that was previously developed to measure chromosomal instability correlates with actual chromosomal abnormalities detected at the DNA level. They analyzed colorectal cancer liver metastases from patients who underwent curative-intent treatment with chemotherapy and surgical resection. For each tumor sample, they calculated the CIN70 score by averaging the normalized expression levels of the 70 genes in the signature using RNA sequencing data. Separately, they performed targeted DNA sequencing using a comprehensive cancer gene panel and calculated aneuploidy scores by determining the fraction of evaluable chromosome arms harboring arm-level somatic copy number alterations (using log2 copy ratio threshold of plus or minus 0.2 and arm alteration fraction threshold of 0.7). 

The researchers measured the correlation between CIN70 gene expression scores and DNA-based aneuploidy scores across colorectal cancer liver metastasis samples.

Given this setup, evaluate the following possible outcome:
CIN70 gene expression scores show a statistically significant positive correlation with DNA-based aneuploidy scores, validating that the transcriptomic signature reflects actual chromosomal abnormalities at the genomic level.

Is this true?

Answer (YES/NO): YES